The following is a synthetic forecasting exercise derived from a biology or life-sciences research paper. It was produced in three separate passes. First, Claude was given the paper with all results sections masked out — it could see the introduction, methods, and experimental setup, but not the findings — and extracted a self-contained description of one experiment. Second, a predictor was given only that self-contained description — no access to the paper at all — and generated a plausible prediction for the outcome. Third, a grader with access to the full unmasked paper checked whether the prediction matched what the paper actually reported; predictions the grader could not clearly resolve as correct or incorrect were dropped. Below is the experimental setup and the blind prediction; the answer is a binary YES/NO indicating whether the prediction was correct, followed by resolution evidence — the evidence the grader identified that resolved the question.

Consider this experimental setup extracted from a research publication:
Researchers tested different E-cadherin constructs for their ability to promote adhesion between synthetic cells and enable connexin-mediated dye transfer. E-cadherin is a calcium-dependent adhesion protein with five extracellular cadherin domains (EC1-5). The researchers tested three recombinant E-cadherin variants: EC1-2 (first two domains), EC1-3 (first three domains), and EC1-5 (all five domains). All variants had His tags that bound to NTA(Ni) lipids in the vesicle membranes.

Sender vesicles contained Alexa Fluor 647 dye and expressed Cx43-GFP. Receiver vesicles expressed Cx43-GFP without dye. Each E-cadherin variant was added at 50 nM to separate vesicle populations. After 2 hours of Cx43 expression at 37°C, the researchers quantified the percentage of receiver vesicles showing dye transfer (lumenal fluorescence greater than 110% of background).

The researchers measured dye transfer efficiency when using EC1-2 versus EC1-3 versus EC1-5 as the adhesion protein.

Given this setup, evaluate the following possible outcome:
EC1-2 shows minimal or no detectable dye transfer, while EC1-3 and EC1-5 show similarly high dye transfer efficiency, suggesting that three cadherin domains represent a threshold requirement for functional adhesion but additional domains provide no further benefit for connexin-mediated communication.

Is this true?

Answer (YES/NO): NO